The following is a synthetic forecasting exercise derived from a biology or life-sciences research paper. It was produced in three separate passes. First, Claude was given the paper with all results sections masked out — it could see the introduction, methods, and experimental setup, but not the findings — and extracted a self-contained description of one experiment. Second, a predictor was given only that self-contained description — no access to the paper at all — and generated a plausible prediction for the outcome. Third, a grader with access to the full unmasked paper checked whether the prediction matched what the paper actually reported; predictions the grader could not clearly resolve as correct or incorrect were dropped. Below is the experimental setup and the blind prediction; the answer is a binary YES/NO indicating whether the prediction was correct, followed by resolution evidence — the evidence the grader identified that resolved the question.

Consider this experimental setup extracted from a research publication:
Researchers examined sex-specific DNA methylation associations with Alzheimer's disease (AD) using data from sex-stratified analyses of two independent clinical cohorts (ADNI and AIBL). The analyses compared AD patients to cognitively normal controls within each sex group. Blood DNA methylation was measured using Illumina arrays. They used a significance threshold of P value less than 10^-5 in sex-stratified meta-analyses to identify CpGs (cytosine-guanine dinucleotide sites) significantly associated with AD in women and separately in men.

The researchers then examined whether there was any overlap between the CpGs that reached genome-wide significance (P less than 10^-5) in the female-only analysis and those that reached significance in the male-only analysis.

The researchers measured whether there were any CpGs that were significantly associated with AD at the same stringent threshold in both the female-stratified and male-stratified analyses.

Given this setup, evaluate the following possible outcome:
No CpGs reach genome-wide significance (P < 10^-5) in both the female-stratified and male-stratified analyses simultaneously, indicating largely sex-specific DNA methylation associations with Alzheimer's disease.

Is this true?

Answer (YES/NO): YES